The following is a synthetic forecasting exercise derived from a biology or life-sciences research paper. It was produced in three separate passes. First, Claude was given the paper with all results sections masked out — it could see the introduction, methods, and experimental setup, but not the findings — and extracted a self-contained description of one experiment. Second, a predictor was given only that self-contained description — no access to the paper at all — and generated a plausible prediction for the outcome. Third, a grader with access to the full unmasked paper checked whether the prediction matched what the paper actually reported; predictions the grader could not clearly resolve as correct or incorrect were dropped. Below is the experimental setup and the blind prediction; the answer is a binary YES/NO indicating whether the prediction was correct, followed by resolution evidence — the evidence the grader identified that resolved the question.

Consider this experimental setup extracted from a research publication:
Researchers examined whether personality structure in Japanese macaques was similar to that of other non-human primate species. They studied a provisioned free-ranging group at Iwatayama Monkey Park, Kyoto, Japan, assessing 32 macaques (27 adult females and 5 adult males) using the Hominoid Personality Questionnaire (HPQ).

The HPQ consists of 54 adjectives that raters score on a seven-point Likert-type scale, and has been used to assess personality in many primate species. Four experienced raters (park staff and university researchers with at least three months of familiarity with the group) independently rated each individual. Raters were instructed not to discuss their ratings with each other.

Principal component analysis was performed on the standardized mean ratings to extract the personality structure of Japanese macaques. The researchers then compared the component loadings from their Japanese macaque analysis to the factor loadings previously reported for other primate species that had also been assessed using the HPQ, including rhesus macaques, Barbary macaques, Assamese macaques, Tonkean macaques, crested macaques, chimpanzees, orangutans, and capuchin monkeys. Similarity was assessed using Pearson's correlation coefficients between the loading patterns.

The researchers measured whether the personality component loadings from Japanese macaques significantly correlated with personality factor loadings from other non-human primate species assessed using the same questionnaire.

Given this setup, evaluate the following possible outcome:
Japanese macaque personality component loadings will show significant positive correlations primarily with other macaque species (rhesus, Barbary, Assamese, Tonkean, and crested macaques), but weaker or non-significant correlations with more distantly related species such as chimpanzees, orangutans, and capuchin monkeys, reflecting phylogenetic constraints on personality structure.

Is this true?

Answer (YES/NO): NO